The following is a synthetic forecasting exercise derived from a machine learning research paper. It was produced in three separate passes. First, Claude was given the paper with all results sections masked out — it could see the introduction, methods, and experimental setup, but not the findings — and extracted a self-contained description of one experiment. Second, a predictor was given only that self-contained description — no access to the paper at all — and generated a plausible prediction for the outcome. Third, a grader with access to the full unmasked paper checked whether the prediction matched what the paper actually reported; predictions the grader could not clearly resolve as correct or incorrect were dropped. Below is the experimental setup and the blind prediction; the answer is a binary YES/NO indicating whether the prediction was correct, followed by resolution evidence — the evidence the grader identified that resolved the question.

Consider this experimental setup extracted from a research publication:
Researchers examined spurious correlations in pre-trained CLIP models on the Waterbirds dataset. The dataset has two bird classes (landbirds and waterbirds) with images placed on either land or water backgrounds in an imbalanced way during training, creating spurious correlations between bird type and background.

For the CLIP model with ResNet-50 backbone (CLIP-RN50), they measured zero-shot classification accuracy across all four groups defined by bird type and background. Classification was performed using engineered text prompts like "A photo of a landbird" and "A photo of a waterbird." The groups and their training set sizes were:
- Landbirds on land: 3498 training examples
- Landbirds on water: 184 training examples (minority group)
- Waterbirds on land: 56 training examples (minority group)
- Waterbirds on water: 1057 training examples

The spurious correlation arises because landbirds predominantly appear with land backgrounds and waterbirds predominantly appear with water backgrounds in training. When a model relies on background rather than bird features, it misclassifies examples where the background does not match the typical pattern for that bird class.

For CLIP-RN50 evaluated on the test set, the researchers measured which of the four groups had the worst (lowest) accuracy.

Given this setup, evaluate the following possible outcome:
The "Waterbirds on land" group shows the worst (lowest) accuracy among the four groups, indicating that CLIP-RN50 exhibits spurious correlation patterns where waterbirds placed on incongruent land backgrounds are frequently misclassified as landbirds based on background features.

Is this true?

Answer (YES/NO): NO